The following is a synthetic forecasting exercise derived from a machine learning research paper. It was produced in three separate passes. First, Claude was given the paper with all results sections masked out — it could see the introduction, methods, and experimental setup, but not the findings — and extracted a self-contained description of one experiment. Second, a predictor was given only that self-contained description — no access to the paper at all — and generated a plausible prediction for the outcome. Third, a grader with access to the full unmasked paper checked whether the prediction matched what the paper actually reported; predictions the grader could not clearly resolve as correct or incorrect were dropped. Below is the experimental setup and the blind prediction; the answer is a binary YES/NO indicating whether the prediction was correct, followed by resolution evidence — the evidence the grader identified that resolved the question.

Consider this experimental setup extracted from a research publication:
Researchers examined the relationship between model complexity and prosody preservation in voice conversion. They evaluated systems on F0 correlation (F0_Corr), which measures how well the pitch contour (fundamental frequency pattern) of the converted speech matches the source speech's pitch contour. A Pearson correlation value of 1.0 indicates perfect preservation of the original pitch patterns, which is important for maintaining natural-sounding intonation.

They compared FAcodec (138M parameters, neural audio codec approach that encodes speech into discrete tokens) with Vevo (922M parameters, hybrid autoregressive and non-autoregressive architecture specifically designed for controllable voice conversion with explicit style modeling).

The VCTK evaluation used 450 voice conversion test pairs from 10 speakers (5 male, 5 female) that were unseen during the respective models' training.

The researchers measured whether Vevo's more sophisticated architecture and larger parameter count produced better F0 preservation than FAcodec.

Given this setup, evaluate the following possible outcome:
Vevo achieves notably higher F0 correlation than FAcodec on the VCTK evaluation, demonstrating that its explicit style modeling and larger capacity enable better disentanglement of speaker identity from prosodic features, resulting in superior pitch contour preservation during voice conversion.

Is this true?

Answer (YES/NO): NO